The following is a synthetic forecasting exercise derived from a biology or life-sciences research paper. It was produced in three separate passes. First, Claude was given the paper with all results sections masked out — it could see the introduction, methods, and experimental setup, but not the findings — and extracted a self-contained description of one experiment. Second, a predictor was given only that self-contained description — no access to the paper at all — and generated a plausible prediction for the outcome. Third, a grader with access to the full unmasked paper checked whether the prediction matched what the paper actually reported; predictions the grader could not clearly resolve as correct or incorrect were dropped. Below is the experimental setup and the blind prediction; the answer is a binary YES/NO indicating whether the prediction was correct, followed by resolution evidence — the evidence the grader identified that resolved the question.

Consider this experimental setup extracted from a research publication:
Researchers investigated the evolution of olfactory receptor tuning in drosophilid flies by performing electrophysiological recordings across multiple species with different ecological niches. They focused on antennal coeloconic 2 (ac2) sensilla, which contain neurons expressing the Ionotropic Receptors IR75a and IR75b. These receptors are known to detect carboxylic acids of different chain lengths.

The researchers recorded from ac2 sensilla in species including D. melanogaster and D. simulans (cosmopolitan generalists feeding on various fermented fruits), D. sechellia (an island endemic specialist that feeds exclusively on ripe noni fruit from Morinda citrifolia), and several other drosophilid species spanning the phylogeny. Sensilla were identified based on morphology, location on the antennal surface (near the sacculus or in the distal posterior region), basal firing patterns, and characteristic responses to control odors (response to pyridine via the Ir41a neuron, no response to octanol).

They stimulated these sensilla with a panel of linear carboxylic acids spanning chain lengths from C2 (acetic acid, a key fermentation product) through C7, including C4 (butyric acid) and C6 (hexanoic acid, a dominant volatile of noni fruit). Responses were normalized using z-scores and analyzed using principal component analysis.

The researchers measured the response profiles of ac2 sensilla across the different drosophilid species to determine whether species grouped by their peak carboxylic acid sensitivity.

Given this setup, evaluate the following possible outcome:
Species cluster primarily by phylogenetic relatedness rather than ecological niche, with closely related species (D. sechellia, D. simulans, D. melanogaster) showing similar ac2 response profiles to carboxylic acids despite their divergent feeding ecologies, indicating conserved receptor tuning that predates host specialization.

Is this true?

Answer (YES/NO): NO